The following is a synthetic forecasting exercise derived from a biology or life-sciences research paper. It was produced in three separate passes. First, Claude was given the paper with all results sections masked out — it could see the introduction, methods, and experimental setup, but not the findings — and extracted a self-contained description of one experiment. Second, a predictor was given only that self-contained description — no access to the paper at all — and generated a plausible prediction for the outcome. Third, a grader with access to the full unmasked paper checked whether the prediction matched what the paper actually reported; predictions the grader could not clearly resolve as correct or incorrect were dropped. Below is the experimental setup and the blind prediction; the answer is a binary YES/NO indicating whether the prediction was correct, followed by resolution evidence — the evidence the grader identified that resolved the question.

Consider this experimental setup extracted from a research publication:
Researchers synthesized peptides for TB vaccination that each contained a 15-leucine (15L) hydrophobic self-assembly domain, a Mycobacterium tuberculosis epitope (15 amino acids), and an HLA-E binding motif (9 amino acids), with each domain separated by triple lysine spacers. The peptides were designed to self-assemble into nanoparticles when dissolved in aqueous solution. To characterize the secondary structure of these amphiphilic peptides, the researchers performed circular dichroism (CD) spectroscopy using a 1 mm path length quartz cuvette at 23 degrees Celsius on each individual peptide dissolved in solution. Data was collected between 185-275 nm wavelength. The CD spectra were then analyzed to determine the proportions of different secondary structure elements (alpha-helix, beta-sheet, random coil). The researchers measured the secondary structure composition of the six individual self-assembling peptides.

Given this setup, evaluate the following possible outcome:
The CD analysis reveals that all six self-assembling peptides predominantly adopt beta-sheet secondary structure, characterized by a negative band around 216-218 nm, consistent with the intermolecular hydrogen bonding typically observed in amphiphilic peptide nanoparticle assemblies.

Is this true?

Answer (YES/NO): NO